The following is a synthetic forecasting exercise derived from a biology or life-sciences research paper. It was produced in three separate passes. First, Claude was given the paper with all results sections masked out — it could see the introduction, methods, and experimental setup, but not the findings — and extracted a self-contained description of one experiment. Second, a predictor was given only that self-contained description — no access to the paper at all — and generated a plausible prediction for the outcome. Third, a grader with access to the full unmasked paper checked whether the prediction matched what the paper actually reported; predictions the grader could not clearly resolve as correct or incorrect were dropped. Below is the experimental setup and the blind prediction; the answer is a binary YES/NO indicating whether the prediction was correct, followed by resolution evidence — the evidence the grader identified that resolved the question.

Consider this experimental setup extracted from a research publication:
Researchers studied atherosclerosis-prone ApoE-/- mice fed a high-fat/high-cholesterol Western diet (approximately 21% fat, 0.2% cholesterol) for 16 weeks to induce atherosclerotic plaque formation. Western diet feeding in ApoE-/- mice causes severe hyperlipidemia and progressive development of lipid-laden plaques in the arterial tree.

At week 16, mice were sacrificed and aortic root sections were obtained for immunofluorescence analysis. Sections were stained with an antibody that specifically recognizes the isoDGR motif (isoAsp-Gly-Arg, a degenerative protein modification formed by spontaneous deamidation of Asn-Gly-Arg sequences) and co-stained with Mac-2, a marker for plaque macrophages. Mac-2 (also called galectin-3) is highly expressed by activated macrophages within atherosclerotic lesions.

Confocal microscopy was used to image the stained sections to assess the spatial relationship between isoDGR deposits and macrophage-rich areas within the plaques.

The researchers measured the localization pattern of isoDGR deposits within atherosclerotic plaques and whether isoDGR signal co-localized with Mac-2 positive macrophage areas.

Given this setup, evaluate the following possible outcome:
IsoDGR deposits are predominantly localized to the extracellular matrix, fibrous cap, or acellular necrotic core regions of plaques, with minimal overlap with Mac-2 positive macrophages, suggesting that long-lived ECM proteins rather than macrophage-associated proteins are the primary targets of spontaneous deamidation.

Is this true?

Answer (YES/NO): NO